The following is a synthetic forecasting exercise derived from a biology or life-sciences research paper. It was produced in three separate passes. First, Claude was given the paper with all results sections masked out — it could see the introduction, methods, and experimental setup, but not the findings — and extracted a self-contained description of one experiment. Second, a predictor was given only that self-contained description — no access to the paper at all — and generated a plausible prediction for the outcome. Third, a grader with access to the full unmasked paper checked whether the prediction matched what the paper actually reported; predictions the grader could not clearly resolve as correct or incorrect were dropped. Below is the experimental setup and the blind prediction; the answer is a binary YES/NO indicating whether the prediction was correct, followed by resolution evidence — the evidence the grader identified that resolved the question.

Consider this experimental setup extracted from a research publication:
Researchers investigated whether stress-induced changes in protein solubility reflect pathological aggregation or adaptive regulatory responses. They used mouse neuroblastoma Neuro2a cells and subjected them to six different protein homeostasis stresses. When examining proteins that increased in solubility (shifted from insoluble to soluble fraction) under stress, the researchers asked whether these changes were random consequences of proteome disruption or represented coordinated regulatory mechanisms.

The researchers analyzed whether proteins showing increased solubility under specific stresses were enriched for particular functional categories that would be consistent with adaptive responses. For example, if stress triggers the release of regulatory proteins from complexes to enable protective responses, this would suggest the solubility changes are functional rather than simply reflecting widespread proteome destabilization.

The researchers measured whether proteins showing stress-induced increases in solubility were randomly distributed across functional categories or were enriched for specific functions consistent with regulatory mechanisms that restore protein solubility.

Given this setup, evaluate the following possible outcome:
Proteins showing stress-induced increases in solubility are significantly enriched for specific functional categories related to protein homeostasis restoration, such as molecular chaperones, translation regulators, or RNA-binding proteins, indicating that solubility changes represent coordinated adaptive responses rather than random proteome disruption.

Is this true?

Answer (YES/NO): NO